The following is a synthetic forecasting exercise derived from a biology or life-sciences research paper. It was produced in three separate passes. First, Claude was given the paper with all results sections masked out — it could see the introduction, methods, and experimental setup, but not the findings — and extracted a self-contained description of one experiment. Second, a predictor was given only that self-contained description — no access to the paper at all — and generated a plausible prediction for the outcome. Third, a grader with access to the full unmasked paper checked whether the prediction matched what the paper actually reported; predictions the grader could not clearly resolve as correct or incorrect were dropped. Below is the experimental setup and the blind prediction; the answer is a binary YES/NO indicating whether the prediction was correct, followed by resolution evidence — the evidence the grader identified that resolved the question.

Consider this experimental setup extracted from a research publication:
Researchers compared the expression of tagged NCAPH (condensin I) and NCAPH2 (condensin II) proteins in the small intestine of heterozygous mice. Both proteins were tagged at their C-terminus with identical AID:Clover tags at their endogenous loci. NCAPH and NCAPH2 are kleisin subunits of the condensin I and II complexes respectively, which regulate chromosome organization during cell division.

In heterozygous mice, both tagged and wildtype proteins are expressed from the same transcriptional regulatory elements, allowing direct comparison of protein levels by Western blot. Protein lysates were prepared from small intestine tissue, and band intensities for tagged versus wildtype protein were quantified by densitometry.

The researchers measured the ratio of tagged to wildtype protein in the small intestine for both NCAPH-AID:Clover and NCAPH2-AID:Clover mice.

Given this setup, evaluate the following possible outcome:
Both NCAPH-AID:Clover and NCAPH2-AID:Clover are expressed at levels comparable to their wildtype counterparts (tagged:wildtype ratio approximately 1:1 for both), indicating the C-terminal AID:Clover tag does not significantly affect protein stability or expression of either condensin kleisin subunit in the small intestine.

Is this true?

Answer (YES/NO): NO